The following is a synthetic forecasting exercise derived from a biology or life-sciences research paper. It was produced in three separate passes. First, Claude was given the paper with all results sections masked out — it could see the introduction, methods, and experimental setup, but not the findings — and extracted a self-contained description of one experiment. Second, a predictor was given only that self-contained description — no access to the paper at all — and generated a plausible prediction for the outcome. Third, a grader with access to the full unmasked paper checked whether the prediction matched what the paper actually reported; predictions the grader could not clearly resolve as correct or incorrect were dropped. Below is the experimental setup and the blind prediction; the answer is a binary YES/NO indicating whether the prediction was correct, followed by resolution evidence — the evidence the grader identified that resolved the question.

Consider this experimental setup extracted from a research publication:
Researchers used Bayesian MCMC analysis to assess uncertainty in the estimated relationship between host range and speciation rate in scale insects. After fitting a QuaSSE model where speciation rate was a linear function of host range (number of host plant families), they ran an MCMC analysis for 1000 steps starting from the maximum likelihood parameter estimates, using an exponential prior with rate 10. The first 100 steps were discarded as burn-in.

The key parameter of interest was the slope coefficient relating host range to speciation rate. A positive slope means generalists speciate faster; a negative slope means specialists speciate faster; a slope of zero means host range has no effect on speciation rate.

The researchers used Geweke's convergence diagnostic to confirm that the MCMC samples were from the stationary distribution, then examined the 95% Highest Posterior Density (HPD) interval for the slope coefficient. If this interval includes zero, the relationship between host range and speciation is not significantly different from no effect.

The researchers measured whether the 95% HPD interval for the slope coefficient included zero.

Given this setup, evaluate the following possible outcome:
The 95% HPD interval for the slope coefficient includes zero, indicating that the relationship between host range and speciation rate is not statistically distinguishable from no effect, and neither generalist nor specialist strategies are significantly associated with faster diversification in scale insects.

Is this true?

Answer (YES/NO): NO